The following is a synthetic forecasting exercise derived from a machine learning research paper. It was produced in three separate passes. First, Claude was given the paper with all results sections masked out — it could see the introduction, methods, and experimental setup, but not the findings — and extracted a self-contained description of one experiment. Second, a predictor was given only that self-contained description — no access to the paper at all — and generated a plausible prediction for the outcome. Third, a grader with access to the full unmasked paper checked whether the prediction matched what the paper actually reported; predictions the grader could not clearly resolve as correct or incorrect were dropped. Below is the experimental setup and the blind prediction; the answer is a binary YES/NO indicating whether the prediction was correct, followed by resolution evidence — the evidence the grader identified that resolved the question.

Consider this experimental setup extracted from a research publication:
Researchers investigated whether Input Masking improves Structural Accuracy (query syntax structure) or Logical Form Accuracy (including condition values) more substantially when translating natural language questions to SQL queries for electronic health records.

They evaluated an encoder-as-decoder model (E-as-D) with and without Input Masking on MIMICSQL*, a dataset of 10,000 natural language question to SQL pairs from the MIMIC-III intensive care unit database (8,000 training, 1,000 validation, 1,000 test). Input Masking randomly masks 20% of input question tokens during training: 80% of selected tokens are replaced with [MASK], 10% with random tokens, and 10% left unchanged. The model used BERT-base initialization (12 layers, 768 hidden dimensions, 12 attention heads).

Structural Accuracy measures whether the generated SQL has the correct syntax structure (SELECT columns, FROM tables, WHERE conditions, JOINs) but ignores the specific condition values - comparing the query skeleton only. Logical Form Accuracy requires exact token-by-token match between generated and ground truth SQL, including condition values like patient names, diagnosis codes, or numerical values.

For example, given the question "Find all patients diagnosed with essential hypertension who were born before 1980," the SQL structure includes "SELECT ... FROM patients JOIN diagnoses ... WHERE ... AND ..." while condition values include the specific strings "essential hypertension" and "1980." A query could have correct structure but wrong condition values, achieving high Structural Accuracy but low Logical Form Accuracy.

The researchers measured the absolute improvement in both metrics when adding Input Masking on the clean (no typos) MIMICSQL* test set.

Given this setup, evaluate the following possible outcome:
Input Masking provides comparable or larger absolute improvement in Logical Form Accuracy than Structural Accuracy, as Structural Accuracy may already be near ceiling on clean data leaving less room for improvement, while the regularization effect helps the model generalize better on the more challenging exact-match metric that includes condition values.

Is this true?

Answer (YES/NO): YES